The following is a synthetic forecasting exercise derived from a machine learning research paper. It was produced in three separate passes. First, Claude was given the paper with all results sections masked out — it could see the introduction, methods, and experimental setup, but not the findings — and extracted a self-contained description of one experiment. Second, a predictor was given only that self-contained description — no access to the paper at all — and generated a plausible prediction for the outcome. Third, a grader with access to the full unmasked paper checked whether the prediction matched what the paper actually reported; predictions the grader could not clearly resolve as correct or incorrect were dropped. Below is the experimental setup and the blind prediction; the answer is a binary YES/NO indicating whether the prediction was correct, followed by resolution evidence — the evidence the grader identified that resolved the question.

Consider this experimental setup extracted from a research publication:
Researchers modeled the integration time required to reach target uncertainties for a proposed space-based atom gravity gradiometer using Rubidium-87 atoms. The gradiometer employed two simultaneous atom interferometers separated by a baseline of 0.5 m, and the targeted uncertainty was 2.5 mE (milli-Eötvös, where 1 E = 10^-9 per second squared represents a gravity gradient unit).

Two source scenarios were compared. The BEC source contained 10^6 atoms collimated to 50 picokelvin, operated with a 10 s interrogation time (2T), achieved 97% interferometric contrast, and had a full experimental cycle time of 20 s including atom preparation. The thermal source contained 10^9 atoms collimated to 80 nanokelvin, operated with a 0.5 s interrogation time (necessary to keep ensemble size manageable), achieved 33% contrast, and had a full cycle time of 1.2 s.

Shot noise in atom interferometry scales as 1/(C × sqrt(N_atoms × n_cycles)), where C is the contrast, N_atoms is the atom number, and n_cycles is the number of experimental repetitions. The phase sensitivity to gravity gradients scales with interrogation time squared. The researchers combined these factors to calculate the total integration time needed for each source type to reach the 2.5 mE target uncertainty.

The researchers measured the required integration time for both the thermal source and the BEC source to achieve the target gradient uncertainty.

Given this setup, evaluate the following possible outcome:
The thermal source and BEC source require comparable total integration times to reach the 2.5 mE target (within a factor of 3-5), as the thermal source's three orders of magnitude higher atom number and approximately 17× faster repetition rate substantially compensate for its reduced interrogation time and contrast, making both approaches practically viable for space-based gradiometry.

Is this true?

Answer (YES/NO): YES